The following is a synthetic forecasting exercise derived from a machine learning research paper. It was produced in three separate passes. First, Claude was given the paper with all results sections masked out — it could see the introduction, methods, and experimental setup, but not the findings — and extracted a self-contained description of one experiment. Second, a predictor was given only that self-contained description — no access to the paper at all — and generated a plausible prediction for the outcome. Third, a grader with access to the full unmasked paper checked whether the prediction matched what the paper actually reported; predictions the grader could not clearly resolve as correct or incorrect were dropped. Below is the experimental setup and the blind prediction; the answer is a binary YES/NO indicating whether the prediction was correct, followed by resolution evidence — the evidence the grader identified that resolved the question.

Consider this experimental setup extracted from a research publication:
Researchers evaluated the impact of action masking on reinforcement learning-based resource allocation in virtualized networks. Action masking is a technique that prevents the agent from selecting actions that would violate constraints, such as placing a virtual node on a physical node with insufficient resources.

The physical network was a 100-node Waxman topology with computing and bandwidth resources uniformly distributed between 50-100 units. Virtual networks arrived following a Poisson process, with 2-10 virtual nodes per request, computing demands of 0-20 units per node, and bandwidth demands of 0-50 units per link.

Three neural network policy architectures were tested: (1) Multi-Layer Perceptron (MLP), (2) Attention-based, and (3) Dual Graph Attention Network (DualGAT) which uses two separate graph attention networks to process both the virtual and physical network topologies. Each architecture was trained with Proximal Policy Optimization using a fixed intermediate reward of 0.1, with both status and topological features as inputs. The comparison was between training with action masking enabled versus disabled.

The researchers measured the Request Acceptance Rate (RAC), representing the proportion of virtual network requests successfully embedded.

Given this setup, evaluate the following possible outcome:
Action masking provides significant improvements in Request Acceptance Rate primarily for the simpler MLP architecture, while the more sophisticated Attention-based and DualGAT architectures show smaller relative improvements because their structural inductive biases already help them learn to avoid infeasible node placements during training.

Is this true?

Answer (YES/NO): NO